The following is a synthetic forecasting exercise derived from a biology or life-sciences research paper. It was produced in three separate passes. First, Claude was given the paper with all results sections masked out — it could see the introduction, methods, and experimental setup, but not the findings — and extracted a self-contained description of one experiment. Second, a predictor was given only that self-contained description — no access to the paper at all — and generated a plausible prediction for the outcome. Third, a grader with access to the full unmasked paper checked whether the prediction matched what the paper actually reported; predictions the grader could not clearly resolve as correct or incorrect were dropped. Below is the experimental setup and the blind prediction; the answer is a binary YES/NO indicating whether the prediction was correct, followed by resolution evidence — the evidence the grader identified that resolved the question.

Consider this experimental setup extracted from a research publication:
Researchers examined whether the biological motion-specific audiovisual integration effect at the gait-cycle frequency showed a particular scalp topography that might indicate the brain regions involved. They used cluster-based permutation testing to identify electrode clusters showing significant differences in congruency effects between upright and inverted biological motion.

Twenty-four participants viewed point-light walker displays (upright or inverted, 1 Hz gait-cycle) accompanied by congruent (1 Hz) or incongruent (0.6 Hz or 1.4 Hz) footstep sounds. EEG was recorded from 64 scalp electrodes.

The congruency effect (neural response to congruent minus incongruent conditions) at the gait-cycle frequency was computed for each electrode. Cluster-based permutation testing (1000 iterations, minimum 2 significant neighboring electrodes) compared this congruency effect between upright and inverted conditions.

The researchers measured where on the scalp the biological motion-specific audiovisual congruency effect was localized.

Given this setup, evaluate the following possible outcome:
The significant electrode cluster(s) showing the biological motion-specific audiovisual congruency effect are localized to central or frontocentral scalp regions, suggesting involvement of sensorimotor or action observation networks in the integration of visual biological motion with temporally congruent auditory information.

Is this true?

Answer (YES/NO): NO